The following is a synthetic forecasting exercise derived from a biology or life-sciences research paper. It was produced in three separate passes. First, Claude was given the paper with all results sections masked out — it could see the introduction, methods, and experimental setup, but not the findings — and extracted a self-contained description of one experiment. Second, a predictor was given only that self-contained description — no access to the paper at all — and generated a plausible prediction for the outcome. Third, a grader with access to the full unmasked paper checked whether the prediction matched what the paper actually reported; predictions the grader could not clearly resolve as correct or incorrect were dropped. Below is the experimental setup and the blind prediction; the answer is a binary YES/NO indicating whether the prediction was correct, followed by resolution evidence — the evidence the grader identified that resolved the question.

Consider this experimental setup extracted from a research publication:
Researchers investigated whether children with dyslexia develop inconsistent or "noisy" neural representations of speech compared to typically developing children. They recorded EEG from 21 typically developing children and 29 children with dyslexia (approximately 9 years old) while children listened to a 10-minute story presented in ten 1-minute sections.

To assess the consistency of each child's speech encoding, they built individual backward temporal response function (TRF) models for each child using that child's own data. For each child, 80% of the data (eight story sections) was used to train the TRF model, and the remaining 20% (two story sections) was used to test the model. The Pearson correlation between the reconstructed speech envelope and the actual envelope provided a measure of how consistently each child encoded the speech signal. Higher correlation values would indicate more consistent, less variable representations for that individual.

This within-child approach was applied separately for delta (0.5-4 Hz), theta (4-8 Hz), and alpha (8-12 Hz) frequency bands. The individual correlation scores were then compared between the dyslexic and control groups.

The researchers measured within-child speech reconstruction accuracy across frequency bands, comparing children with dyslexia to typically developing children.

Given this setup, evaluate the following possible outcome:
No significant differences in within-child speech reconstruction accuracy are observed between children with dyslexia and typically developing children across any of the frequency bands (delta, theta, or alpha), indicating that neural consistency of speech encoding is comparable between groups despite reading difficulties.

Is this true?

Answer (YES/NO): YES